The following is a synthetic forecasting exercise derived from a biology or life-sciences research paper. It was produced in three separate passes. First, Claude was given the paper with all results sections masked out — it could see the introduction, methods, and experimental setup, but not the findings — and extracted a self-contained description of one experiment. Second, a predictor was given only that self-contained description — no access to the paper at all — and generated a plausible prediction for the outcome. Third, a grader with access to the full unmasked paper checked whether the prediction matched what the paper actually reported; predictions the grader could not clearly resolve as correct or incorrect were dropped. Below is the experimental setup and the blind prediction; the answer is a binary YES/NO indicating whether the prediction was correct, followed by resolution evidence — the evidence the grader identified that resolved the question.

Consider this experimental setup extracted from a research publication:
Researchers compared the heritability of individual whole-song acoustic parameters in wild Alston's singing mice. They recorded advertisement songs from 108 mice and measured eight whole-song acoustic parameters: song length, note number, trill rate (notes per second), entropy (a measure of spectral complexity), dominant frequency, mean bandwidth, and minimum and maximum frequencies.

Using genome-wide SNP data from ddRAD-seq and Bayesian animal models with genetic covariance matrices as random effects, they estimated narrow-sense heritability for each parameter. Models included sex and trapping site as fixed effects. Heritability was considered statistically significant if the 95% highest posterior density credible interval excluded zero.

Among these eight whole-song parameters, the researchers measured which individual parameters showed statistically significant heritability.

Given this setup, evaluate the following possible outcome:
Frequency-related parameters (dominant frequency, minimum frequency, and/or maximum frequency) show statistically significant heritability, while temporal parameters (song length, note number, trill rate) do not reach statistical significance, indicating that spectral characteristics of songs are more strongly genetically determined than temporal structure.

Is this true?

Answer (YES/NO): YES